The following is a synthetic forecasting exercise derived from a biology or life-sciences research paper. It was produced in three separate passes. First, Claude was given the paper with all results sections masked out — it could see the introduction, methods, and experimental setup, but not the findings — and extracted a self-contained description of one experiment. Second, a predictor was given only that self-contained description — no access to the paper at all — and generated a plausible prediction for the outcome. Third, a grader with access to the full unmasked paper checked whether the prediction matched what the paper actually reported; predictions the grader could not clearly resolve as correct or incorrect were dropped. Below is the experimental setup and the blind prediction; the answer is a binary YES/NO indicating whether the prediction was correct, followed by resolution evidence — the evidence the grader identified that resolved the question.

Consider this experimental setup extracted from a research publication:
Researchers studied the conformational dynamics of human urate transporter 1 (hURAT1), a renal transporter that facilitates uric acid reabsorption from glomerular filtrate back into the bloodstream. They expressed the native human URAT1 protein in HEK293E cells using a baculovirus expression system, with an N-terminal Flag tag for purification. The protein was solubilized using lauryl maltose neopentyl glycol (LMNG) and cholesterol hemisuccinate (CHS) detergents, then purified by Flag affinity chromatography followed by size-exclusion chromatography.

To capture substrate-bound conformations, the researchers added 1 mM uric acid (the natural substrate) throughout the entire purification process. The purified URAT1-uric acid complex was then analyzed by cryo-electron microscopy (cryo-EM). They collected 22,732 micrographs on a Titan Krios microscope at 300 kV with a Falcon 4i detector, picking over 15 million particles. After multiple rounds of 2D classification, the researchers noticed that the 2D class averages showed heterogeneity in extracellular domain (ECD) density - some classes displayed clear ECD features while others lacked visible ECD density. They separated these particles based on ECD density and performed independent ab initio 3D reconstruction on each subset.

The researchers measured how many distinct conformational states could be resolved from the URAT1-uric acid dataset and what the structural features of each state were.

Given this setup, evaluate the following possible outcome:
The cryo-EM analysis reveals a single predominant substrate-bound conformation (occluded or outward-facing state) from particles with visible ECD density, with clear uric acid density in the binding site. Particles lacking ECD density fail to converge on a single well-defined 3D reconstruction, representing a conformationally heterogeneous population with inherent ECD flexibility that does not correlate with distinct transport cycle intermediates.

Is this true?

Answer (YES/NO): NO